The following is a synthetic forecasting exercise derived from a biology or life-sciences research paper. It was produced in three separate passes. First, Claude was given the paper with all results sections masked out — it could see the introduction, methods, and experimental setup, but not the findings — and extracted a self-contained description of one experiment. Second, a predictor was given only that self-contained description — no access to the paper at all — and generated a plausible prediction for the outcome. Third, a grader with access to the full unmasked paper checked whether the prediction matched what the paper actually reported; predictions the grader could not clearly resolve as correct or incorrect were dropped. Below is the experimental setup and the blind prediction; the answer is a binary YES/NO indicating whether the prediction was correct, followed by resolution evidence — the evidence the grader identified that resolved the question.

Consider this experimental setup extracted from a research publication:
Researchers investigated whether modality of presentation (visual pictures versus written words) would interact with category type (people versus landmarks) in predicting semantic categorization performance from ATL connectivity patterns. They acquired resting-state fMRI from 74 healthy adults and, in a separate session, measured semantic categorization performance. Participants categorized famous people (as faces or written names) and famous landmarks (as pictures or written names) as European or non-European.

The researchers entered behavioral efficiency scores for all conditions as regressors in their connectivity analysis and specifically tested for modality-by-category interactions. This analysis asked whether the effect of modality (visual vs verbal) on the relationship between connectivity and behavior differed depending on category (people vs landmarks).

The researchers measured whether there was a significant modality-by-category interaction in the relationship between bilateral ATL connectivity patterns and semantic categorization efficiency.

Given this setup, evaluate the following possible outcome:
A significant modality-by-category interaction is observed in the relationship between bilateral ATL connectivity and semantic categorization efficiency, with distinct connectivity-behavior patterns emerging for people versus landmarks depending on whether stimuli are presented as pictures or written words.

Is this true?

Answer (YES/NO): YES